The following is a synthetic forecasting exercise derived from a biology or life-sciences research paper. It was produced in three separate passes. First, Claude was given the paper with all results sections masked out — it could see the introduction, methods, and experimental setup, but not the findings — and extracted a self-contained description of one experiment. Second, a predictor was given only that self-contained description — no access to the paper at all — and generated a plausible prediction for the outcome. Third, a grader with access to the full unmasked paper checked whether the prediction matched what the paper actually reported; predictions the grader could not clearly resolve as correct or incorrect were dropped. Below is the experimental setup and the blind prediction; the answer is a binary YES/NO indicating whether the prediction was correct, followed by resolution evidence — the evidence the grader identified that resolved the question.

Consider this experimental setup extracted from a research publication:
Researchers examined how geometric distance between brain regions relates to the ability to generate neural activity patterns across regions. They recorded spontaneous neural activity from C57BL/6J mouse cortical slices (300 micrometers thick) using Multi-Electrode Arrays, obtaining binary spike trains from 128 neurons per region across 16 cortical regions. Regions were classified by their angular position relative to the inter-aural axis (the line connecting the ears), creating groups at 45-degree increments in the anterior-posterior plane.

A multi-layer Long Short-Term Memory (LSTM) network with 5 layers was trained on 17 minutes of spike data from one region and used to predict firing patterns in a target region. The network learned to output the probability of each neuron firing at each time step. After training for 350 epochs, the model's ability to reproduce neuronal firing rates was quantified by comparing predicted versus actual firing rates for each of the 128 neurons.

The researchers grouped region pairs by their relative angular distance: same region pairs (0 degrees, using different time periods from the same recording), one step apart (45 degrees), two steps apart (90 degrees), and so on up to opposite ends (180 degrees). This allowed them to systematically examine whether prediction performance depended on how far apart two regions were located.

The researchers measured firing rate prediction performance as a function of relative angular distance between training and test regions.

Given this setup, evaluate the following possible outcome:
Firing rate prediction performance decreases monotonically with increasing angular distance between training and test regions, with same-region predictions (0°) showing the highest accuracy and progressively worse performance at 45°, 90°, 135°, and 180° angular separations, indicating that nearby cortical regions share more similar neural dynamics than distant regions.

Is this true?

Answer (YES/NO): NO